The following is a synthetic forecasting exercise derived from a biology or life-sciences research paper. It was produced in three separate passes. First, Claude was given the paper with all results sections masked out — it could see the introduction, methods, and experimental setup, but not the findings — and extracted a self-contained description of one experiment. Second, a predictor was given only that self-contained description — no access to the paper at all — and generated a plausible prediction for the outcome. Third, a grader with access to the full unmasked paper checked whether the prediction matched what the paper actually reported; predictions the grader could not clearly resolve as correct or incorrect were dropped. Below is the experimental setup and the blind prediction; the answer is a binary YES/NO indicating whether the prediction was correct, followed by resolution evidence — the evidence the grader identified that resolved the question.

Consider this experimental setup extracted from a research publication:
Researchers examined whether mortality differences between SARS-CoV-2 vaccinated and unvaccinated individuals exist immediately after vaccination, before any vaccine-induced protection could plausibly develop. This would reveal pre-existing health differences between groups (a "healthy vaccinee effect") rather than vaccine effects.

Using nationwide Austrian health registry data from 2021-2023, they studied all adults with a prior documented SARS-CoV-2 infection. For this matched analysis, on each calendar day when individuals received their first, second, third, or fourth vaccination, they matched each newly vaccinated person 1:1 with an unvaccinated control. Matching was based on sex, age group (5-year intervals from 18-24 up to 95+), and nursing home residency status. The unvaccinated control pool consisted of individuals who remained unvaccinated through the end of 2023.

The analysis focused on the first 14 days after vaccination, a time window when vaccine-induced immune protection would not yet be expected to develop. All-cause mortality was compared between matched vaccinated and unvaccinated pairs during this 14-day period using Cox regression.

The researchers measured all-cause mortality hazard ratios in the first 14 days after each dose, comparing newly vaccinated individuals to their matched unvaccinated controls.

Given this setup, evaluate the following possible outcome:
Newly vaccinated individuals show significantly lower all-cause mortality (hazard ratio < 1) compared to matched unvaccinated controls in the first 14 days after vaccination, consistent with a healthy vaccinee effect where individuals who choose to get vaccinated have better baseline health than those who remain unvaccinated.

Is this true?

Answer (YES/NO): YES